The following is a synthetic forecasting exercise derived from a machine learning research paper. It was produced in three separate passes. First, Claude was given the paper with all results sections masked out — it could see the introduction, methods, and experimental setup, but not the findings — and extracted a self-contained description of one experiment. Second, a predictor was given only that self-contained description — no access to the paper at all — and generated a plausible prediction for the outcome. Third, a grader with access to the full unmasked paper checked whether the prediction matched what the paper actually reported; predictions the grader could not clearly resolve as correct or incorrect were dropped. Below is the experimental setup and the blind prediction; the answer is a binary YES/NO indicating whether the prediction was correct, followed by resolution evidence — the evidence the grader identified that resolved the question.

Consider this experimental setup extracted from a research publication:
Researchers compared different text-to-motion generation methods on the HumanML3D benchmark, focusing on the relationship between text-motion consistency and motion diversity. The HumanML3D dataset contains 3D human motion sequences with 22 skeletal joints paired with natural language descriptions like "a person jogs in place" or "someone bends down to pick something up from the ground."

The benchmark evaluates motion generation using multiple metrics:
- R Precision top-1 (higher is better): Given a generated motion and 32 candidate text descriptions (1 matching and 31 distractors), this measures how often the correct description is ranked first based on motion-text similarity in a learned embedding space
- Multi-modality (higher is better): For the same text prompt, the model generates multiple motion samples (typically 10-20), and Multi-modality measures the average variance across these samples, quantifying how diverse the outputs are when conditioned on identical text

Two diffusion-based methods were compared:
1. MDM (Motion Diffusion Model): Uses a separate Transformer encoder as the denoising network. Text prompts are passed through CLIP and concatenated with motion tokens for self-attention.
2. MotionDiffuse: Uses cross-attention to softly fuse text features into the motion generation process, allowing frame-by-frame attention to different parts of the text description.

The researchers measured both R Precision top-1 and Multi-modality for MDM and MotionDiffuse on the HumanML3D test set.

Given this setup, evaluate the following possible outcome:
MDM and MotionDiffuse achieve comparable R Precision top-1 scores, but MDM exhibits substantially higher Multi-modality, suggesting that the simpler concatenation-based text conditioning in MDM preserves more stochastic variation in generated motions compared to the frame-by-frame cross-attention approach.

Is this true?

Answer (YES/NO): NO